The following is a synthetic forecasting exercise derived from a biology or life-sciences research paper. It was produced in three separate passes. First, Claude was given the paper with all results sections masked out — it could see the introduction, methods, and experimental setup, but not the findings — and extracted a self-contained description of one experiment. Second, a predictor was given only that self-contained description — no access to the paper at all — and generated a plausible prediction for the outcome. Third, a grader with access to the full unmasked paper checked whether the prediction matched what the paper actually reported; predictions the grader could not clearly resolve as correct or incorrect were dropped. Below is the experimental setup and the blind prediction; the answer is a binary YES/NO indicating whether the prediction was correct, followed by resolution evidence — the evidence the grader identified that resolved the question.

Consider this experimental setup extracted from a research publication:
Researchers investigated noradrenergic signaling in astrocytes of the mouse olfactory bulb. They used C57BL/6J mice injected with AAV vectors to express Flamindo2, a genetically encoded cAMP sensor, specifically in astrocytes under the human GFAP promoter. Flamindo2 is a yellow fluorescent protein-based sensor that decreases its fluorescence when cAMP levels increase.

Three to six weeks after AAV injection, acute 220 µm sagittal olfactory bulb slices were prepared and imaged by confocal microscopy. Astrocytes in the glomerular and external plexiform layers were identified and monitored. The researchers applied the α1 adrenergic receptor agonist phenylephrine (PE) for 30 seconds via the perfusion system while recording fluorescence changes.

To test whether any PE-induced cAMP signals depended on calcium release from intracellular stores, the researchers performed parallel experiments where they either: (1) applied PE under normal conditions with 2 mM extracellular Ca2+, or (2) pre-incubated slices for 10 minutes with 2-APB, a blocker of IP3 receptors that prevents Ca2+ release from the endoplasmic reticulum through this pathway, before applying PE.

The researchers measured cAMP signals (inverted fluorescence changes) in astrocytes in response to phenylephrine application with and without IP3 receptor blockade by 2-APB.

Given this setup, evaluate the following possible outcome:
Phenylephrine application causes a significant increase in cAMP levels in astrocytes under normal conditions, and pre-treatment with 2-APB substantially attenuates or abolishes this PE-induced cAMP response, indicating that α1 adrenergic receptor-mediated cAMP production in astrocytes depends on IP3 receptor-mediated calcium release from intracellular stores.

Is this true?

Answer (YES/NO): YES